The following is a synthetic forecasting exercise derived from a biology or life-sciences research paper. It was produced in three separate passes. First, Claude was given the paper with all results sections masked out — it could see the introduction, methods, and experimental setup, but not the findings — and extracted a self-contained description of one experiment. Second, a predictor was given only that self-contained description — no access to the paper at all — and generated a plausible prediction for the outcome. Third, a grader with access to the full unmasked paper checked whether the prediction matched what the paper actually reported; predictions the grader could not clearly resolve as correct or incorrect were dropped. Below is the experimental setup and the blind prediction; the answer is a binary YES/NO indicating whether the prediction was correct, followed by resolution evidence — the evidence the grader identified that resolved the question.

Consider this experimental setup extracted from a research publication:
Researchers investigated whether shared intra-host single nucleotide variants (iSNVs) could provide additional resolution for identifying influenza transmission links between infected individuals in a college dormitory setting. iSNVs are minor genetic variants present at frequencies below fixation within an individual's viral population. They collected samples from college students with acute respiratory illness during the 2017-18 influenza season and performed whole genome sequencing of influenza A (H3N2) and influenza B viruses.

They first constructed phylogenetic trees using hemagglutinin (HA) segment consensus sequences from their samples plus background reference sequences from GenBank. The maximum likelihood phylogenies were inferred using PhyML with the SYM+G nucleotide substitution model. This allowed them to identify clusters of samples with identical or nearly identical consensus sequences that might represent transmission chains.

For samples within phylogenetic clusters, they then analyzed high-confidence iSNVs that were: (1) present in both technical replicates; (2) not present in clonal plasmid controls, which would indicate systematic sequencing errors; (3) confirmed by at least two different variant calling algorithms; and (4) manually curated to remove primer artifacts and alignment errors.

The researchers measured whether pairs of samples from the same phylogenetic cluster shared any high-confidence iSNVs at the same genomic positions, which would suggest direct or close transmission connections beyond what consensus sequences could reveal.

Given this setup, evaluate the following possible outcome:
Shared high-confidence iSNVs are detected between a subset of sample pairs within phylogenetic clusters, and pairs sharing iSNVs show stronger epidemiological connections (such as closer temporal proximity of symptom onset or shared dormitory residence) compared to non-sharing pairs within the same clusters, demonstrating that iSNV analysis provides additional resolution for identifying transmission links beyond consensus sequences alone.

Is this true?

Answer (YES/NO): NO